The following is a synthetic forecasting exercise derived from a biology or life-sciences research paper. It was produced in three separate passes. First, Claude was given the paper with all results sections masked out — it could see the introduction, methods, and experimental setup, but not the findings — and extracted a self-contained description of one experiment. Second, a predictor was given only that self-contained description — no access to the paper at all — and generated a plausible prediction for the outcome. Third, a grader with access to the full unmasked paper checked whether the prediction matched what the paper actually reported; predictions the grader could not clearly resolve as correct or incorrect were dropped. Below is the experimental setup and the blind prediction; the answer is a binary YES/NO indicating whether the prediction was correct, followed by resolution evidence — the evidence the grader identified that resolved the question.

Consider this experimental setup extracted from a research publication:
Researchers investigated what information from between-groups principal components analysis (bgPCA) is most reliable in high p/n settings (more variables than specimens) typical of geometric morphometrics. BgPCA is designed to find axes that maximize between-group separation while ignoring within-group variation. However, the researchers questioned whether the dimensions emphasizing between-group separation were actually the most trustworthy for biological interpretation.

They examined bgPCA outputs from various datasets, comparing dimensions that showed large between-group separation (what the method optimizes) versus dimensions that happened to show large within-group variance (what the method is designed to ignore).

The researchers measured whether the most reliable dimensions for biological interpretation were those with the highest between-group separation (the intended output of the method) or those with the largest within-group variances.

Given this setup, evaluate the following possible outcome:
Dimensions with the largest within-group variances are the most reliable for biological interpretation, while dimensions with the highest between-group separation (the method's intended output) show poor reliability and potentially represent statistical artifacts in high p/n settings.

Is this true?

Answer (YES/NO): YES